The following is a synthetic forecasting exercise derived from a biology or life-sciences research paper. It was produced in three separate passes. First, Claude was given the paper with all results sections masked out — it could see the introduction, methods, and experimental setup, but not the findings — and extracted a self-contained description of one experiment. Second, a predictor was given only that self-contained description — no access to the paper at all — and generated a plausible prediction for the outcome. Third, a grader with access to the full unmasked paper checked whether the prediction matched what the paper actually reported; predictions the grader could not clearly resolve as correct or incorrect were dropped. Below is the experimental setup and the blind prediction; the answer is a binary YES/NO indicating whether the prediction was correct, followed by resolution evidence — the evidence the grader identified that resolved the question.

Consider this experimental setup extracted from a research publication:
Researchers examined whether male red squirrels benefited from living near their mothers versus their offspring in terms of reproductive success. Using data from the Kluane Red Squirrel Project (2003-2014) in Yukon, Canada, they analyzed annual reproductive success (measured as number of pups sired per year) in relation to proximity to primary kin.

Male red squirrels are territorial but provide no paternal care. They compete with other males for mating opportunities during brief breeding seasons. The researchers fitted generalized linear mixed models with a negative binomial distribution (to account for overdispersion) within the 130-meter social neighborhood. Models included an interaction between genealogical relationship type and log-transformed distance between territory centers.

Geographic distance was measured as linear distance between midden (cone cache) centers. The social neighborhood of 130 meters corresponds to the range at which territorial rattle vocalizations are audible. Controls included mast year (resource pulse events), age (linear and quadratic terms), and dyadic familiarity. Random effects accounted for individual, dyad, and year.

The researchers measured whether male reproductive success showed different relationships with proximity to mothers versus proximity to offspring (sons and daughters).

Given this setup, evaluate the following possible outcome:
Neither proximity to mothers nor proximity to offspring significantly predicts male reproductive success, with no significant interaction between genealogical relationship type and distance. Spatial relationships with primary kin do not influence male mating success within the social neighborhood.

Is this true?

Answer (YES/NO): NO